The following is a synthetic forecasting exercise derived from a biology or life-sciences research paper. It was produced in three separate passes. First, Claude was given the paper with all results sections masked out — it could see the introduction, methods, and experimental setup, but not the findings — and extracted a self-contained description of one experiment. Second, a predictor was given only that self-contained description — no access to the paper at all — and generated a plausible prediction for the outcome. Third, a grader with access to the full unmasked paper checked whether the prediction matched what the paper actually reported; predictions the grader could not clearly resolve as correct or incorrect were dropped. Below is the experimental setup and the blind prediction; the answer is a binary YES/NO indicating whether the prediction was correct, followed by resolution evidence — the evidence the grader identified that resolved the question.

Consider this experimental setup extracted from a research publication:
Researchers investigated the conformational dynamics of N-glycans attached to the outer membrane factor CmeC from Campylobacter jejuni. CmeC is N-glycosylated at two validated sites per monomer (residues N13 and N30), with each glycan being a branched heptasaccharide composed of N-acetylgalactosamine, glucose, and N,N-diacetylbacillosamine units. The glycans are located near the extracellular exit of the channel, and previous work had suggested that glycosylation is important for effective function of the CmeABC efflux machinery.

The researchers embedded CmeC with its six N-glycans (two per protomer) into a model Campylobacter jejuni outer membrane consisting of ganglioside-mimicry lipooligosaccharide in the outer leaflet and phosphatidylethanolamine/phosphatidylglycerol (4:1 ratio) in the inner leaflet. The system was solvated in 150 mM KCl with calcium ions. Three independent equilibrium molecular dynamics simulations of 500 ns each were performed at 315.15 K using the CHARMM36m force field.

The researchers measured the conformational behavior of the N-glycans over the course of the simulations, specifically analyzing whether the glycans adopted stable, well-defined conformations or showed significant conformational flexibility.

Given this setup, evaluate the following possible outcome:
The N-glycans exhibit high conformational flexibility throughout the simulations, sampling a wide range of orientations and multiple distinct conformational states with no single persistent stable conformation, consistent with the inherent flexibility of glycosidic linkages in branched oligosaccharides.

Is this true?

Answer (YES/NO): YES